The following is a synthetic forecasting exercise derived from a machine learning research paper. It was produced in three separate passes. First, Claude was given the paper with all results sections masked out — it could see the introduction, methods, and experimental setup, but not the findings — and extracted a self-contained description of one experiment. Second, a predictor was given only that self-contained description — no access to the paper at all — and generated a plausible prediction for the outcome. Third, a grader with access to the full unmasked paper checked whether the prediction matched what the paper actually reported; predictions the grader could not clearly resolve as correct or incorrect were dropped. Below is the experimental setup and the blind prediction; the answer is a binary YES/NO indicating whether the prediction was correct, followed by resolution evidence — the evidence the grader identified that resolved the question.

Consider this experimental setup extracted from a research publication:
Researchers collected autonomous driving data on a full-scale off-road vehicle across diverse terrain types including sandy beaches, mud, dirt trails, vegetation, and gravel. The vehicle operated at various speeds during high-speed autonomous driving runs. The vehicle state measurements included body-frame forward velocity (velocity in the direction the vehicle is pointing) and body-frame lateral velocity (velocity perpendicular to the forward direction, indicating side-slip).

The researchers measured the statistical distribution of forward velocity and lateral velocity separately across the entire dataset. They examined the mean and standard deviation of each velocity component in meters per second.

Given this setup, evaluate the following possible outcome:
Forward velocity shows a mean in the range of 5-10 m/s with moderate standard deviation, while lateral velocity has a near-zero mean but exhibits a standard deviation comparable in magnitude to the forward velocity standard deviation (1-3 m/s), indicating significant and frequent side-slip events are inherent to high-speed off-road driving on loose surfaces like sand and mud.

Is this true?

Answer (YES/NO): NO